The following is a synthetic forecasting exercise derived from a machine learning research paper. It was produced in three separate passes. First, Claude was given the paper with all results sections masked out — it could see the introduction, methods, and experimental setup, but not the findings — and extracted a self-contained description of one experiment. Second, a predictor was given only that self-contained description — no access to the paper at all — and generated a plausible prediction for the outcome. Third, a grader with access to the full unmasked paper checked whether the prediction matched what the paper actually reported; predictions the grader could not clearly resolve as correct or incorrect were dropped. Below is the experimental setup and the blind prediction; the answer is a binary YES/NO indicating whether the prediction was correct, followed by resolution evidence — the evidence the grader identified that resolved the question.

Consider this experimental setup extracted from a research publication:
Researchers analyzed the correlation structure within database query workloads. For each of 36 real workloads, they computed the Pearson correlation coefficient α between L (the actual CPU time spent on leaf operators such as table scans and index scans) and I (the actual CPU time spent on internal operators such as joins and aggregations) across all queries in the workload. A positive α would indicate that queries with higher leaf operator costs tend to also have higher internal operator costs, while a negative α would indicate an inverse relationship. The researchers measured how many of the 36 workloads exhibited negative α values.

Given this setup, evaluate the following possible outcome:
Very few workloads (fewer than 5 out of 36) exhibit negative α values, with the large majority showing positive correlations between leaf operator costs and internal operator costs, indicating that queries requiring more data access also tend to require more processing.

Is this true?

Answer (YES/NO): YES